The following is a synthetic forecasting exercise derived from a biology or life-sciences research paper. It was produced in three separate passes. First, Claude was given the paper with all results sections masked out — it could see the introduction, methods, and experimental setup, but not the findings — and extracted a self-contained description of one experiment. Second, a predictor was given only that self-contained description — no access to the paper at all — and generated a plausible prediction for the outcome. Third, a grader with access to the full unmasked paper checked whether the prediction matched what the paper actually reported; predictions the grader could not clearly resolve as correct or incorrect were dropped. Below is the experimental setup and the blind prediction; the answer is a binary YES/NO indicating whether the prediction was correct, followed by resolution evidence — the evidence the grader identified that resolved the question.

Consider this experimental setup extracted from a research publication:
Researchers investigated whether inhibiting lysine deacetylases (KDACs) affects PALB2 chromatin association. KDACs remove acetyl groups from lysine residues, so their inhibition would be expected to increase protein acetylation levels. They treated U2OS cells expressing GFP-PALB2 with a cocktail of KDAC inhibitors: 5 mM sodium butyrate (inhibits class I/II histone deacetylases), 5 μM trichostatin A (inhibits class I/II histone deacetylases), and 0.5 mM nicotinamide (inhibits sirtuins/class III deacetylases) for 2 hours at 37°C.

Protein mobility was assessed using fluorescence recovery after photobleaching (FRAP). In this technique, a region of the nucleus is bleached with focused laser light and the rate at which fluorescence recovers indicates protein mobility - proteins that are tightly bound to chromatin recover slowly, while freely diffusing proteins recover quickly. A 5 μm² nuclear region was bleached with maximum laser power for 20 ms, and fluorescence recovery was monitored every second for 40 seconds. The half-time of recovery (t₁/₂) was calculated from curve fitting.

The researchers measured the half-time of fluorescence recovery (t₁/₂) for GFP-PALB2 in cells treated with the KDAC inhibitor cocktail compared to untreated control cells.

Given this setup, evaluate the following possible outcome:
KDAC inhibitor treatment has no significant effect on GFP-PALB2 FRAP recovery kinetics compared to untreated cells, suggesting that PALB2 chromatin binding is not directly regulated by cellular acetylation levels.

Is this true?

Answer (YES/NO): NO